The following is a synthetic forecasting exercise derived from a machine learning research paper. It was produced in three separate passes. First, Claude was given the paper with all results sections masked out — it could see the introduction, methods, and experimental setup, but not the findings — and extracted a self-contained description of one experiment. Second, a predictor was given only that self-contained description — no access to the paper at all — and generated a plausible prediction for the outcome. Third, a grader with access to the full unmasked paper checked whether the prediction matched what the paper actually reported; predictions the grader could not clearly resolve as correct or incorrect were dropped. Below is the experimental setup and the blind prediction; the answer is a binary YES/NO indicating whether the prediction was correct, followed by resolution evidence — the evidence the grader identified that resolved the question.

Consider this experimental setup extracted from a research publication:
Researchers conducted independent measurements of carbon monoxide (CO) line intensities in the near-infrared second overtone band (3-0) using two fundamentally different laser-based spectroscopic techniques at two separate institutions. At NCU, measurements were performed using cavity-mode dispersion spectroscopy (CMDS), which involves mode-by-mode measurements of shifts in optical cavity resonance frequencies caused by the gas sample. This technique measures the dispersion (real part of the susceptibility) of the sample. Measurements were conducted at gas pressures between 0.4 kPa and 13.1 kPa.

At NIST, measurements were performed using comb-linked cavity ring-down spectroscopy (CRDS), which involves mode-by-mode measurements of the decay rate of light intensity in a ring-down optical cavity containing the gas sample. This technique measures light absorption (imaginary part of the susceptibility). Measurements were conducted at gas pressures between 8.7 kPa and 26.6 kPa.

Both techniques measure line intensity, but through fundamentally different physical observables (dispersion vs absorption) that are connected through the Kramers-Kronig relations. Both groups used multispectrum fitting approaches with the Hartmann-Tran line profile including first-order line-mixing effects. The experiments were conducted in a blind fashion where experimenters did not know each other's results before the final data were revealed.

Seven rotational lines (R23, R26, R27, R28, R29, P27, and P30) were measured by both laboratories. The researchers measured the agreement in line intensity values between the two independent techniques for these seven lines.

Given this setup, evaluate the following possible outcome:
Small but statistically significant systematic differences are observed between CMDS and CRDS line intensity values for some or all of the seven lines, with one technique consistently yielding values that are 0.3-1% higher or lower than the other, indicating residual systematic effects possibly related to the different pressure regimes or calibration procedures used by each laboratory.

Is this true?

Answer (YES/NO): NO